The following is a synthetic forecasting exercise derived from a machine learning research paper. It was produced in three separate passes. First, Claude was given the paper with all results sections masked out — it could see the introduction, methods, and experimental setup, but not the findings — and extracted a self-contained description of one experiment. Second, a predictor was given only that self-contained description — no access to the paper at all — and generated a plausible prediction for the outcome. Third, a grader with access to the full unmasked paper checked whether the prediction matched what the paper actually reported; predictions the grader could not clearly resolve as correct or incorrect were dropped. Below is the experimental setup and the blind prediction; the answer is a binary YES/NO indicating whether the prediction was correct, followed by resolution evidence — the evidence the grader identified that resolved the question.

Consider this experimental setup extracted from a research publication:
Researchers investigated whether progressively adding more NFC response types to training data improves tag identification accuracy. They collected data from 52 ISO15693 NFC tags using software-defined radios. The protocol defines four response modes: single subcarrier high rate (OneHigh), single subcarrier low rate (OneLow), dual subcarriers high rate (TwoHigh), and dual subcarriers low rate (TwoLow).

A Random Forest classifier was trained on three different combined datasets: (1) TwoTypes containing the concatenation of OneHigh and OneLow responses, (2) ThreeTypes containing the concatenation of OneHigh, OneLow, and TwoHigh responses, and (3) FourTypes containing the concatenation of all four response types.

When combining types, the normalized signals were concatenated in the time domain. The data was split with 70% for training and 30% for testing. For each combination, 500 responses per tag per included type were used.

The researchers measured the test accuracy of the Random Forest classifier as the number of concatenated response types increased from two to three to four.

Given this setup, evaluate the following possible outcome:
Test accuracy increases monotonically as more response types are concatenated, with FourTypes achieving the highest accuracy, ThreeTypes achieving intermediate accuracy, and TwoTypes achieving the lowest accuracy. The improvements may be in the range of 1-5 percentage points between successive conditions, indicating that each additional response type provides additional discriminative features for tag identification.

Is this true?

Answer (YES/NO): NO